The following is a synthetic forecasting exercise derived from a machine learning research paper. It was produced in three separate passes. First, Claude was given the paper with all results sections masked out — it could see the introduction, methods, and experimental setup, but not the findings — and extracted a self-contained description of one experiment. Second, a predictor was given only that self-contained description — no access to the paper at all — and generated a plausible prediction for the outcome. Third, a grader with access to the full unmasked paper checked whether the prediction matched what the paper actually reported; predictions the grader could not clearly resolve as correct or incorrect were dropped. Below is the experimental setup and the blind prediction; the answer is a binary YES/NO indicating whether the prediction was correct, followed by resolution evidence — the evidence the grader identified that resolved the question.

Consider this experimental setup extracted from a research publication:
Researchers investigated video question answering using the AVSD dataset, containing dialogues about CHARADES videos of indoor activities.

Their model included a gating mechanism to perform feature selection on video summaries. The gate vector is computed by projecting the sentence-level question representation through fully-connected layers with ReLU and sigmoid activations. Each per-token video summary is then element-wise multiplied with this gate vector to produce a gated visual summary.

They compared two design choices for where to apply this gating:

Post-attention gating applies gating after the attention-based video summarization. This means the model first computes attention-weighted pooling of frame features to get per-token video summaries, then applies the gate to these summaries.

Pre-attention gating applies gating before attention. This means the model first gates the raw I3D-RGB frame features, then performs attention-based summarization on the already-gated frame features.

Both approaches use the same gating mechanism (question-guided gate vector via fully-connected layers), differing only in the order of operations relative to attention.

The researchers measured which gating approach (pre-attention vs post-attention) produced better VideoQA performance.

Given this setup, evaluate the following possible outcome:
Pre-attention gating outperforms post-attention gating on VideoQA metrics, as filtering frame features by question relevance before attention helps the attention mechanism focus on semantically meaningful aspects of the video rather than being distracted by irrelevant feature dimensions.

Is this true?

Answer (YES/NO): NO